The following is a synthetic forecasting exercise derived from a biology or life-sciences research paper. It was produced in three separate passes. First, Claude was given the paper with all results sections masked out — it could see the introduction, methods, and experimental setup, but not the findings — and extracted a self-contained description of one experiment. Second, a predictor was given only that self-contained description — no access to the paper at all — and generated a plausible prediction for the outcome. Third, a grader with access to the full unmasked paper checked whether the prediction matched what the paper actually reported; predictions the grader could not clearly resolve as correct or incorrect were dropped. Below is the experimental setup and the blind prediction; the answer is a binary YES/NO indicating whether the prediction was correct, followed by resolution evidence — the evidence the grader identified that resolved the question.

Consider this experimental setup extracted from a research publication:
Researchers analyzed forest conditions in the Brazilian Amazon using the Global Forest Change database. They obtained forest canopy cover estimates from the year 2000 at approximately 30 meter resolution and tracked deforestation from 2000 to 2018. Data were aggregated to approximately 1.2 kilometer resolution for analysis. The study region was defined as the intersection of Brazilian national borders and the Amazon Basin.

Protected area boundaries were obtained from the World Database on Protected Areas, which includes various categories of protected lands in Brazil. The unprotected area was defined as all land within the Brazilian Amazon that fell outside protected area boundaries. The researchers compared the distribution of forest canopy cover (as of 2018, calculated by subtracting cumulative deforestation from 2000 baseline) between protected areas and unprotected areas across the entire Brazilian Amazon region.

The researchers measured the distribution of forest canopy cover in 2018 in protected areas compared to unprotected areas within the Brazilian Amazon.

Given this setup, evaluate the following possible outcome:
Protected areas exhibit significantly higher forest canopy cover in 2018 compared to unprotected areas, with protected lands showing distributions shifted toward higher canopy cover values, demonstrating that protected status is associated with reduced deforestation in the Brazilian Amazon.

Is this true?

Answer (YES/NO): YES